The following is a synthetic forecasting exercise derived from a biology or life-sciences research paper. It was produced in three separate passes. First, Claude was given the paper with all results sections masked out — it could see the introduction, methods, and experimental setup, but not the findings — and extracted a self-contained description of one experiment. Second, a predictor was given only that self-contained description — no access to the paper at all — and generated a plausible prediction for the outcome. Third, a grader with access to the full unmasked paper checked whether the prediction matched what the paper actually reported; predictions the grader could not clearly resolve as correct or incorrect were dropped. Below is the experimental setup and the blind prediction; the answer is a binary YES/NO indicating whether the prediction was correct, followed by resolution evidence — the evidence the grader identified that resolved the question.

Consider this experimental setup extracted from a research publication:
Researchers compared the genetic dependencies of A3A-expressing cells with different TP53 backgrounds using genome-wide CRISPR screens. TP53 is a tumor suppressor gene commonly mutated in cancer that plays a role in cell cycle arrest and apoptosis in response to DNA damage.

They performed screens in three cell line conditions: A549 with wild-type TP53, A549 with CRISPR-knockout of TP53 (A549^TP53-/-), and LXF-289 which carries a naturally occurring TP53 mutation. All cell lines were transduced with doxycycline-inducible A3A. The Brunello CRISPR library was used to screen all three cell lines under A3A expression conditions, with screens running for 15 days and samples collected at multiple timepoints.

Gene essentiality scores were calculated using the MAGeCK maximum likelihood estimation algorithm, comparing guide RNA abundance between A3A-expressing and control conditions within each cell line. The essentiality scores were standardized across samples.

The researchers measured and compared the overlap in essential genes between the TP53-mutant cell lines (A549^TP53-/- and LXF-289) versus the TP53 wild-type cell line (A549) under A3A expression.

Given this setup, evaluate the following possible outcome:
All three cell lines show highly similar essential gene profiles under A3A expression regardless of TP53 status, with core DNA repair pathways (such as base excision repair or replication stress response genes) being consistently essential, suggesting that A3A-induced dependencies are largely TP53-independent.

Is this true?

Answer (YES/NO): NO